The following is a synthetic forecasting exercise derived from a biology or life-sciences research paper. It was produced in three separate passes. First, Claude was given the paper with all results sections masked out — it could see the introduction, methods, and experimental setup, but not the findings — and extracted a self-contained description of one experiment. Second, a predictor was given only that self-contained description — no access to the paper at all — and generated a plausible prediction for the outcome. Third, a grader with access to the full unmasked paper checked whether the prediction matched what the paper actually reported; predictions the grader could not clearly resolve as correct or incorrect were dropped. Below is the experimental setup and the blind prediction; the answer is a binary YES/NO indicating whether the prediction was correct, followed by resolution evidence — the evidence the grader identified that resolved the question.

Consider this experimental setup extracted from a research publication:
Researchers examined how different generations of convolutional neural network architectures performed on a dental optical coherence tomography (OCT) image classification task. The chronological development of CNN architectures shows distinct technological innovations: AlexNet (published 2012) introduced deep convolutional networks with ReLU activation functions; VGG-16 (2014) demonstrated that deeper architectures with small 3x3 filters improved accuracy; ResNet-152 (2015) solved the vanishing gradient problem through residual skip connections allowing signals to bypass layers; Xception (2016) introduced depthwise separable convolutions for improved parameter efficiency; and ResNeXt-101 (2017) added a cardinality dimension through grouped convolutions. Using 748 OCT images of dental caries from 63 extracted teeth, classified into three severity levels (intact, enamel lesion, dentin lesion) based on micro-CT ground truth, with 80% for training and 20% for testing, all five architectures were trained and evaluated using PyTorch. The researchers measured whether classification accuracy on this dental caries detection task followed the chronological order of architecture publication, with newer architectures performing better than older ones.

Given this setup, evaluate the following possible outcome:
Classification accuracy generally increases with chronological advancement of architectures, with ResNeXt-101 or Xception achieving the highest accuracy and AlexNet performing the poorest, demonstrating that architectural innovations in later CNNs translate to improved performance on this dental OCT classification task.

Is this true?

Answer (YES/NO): NO